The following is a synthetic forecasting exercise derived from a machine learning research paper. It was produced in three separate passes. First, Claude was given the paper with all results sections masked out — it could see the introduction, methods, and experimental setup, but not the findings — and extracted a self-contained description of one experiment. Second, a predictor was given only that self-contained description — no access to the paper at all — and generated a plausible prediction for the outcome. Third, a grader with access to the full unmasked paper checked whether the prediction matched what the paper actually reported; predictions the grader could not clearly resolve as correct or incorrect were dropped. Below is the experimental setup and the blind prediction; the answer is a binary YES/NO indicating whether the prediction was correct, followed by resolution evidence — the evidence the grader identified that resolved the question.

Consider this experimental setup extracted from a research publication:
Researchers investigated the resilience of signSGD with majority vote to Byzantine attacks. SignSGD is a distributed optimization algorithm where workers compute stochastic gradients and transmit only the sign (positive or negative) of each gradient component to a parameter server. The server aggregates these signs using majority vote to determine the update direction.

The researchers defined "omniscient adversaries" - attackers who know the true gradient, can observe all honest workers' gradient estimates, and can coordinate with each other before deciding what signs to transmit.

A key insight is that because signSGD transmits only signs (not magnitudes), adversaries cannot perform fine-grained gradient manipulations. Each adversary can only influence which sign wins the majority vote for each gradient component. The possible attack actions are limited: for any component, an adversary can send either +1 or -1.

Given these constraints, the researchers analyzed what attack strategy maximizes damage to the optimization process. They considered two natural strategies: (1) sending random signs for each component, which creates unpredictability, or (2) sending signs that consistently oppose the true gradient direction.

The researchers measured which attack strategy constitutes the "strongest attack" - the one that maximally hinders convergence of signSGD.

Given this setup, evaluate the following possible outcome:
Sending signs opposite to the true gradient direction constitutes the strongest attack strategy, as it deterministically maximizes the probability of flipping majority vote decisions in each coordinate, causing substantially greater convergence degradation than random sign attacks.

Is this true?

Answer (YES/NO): YES